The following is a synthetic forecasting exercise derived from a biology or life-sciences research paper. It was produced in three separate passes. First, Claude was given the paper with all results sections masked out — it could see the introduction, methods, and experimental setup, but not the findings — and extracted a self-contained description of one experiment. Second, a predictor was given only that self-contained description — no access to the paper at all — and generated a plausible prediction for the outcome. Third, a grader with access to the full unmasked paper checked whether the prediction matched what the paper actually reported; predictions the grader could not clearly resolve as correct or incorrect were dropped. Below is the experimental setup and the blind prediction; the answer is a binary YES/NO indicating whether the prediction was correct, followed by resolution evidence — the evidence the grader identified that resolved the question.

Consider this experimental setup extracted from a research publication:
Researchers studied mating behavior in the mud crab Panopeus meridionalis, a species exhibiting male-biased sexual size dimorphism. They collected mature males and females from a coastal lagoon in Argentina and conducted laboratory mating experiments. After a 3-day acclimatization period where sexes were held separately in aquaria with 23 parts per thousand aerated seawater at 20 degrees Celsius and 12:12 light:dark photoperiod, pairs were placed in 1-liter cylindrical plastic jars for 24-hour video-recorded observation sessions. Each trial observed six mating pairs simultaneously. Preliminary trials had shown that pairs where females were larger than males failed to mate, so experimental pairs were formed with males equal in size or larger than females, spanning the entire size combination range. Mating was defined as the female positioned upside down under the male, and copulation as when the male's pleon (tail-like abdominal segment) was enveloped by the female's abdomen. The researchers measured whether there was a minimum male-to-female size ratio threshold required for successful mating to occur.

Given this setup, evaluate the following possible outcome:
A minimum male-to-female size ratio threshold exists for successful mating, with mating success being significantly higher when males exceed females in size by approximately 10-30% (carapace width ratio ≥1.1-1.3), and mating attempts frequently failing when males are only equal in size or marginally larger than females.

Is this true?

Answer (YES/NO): NO